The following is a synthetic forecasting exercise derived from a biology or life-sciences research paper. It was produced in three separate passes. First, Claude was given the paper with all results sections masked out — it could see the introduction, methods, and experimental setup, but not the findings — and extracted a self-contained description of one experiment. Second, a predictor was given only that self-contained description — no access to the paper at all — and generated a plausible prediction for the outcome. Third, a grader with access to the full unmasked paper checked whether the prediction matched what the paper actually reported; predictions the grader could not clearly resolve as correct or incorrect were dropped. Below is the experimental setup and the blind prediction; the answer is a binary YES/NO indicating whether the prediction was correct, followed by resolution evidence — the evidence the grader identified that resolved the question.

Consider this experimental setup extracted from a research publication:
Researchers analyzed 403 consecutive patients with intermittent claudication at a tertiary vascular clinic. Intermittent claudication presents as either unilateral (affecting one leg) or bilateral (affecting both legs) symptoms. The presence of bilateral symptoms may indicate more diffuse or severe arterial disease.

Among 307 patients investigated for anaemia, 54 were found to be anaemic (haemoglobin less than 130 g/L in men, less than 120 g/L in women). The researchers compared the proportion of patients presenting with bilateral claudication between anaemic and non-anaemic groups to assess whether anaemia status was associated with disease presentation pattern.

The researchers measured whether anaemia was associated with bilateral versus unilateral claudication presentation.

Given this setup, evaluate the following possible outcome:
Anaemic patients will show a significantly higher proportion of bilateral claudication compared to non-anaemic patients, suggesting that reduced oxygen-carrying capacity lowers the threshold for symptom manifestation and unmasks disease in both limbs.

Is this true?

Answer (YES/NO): NO